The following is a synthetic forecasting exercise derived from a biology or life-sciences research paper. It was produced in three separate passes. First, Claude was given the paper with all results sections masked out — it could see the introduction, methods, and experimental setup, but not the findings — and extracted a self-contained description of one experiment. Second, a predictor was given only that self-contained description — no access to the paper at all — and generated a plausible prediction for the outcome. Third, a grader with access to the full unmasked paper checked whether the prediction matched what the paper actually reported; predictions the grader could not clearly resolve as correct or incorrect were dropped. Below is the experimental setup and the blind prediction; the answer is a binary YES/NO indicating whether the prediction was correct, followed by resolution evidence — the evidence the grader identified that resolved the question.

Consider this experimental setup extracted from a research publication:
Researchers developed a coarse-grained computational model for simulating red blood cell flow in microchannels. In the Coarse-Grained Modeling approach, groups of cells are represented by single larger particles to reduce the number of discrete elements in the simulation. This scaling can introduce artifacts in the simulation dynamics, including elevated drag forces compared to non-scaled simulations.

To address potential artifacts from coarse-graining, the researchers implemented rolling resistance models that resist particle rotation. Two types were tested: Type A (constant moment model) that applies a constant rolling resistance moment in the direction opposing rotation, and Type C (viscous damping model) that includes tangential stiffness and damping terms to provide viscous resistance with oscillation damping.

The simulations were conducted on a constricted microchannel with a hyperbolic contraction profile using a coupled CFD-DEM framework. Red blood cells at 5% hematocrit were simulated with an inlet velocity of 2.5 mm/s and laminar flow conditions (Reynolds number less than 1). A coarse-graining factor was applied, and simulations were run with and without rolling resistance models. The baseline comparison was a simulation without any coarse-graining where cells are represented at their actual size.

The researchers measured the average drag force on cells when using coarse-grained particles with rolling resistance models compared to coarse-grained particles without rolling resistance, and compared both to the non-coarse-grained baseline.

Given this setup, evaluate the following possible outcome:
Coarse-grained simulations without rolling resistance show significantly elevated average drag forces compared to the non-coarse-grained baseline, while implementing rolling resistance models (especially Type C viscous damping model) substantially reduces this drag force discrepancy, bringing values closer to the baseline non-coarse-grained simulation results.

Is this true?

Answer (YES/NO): YES